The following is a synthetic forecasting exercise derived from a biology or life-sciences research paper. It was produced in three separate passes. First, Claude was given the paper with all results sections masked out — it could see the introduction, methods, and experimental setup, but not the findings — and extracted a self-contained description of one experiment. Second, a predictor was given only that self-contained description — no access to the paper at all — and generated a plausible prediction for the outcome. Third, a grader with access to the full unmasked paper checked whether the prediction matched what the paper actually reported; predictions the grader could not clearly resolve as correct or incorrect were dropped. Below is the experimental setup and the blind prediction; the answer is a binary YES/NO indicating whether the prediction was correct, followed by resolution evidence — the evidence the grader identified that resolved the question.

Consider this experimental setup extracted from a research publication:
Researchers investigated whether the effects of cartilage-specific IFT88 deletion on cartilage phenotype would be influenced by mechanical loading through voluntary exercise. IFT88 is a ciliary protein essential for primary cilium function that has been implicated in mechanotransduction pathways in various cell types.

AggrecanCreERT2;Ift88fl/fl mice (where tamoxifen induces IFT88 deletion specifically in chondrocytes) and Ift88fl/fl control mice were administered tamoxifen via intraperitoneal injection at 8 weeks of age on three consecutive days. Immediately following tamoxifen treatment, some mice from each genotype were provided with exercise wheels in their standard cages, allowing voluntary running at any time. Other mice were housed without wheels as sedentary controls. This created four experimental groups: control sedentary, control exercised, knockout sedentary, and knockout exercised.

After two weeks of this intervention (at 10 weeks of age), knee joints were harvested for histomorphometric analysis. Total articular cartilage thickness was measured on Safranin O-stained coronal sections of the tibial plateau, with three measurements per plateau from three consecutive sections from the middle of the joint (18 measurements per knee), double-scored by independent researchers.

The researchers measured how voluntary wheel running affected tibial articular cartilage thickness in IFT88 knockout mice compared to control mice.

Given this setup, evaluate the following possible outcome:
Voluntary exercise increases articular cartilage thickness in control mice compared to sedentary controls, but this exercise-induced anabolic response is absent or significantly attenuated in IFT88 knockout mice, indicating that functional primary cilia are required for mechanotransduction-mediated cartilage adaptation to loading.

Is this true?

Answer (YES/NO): NO